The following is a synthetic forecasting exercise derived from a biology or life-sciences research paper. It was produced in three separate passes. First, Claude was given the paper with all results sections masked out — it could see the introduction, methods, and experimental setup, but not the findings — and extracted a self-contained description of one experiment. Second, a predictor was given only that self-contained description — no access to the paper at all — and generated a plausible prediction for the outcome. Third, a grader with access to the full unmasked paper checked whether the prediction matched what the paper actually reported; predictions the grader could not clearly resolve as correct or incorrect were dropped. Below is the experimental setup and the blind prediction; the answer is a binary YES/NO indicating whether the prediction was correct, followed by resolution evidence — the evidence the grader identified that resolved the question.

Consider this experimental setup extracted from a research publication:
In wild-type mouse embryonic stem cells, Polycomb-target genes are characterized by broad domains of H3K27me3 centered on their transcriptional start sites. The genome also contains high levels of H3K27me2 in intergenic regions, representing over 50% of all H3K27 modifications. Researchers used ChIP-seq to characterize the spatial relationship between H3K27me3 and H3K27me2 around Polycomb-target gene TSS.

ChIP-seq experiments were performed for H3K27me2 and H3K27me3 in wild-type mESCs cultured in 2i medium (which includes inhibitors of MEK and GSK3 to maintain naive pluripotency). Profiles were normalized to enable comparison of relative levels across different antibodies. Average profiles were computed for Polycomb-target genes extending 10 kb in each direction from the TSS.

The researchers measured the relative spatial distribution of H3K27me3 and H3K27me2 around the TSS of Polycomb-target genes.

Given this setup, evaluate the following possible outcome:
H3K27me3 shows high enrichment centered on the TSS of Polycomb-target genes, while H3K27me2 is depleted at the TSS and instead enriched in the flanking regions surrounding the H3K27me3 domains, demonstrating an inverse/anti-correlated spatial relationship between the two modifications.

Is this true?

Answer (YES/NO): YES